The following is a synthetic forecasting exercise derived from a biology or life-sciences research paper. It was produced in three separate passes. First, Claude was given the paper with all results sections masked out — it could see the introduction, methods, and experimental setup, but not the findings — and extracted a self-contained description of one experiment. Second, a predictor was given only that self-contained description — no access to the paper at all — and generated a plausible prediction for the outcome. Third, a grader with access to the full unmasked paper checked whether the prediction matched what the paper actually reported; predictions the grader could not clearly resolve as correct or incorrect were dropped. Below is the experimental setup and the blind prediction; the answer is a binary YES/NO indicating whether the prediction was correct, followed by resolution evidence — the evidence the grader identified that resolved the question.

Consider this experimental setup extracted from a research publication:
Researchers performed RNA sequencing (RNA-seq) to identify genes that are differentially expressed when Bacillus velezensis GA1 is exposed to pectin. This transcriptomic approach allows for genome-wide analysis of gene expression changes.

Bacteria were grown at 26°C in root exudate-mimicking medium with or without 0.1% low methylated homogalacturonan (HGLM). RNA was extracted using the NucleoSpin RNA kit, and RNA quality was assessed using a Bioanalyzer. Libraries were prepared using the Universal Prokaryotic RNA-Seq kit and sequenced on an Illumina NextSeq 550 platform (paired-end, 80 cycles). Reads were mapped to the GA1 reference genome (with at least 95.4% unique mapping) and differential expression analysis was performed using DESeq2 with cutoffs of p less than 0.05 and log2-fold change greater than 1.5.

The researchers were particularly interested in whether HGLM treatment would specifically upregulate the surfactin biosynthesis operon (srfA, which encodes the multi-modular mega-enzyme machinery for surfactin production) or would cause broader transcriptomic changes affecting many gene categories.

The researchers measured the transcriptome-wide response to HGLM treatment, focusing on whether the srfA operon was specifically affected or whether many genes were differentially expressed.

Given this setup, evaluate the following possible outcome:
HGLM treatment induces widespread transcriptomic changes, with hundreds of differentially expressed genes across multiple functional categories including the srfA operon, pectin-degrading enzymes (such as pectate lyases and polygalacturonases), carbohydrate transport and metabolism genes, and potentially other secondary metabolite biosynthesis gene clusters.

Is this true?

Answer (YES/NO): NO